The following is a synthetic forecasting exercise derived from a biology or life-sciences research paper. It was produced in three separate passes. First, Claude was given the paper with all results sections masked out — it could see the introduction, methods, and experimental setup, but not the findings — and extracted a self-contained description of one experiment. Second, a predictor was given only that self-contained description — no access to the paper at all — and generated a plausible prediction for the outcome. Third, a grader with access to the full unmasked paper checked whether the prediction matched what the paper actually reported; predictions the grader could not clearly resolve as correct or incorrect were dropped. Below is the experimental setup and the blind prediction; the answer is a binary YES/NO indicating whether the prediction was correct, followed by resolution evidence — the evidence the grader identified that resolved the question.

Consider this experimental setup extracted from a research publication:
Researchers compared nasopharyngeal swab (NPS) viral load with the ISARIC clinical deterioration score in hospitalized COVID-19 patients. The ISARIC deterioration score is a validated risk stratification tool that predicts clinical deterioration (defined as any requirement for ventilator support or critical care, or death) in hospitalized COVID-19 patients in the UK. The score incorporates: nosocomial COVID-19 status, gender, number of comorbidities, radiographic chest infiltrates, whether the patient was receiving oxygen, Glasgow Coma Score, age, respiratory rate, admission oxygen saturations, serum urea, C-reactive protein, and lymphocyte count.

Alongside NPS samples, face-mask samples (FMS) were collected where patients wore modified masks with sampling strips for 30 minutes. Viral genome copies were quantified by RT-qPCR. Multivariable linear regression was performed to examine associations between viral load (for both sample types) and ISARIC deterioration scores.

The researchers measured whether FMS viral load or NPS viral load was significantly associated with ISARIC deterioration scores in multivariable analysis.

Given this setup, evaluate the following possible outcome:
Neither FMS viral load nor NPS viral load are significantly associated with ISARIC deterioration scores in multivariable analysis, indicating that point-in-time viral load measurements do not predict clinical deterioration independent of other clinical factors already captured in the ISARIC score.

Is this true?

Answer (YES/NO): NO